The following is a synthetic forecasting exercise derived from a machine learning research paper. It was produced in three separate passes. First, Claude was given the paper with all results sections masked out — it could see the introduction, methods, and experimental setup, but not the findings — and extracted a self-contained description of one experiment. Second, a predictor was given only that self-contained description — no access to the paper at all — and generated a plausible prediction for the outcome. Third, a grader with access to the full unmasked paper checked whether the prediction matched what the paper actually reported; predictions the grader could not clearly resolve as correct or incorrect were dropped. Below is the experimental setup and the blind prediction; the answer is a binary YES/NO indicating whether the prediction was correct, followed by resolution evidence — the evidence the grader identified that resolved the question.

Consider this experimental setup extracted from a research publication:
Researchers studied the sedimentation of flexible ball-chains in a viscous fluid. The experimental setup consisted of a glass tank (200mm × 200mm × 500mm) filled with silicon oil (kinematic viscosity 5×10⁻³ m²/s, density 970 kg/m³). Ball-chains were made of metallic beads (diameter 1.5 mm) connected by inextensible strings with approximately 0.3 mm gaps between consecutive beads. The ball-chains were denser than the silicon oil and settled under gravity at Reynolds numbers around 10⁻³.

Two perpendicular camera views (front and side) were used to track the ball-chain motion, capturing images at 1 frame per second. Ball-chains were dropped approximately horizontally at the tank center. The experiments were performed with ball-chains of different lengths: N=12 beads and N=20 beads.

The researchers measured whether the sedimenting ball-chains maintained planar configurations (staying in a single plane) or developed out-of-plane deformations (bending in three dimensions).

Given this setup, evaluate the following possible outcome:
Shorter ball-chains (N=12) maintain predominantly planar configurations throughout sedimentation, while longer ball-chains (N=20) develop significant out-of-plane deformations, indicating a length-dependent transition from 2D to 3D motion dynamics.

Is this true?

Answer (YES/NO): NO